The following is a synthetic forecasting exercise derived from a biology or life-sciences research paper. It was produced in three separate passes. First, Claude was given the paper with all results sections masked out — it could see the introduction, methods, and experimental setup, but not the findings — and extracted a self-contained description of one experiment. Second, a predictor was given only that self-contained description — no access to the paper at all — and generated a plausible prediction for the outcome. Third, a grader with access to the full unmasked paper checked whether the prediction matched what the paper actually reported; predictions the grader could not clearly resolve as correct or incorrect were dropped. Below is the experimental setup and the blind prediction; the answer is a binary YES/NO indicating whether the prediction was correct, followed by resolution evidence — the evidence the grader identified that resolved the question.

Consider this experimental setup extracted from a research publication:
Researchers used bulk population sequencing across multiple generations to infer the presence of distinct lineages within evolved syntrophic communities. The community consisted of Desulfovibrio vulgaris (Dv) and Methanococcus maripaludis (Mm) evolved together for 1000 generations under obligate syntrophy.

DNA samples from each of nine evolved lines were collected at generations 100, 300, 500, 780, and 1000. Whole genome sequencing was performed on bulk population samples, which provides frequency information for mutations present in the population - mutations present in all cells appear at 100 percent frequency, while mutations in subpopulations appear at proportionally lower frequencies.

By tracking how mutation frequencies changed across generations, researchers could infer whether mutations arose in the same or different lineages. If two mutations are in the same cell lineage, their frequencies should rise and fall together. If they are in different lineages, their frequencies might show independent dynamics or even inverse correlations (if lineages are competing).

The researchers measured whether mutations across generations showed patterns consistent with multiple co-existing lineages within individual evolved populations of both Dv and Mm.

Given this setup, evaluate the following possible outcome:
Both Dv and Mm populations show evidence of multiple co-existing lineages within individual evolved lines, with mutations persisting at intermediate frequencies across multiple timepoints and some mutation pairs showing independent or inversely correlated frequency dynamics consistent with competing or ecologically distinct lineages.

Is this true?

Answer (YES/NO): YES